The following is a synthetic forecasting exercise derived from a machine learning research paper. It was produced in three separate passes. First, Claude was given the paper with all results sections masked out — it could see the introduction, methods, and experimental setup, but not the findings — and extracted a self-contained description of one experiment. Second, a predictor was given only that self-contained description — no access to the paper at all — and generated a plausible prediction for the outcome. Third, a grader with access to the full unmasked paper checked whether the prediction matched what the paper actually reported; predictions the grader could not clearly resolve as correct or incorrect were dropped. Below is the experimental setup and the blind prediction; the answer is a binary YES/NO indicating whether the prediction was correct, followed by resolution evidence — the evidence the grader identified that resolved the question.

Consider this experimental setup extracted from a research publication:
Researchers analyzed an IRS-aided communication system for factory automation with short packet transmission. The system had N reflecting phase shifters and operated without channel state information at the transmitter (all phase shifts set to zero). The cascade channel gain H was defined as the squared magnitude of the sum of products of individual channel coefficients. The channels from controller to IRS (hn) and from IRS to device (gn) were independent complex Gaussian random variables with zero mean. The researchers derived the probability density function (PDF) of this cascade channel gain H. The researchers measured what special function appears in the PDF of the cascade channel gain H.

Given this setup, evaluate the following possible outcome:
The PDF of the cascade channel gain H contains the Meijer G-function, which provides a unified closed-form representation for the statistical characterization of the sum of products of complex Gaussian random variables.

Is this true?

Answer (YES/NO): NO